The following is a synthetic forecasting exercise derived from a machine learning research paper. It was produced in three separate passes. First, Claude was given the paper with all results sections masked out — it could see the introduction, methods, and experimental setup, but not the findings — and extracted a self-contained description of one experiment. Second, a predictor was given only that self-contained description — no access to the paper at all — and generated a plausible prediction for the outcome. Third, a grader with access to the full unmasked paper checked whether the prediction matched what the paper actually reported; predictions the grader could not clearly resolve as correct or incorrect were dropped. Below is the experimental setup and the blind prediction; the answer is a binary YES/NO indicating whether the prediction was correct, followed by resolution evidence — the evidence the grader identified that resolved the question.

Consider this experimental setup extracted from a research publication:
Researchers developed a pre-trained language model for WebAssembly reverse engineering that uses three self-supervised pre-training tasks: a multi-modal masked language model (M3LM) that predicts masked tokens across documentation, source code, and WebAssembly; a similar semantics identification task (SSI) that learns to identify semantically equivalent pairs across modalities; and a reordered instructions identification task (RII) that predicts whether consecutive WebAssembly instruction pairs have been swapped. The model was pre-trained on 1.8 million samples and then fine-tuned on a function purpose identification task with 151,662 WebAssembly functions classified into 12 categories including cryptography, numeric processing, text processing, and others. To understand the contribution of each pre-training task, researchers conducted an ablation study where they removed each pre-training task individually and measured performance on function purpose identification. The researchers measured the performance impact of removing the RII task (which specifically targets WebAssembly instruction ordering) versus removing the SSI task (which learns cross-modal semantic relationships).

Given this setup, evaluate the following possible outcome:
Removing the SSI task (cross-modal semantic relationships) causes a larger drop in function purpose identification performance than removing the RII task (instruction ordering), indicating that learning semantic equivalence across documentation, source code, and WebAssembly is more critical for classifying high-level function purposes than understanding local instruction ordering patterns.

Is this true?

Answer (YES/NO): NO